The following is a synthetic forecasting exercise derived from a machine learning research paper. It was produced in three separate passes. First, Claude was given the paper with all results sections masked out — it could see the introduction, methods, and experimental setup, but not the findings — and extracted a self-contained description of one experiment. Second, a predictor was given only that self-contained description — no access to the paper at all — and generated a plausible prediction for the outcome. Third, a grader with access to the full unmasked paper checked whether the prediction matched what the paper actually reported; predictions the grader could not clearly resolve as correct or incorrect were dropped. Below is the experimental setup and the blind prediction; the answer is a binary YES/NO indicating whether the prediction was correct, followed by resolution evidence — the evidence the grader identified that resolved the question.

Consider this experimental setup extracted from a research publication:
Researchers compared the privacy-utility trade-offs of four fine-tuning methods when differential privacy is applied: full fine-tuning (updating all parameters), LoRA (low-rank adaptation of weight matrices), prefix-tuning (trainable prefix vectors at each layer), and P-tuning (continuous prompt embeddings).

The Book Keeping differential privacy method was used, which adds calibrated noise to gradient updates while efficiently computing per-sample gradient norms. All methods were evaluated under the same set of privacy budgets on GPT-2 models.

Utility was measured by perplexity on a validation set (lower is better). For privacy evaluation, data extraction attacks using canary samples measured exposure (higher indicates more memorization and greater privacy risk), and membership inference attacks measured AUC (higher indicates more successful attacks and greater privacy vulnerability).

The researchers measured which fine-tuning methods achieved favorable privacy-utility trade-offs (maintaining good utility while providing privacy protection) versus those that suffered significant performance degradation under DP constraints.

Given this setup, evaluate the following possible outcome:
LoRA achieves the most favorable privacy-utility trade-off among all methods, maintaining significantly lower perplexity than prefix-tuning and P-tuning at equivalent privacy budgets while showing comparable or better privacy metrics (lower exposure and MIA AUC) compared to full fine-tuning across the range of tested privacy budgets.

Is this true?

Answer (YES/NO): NO